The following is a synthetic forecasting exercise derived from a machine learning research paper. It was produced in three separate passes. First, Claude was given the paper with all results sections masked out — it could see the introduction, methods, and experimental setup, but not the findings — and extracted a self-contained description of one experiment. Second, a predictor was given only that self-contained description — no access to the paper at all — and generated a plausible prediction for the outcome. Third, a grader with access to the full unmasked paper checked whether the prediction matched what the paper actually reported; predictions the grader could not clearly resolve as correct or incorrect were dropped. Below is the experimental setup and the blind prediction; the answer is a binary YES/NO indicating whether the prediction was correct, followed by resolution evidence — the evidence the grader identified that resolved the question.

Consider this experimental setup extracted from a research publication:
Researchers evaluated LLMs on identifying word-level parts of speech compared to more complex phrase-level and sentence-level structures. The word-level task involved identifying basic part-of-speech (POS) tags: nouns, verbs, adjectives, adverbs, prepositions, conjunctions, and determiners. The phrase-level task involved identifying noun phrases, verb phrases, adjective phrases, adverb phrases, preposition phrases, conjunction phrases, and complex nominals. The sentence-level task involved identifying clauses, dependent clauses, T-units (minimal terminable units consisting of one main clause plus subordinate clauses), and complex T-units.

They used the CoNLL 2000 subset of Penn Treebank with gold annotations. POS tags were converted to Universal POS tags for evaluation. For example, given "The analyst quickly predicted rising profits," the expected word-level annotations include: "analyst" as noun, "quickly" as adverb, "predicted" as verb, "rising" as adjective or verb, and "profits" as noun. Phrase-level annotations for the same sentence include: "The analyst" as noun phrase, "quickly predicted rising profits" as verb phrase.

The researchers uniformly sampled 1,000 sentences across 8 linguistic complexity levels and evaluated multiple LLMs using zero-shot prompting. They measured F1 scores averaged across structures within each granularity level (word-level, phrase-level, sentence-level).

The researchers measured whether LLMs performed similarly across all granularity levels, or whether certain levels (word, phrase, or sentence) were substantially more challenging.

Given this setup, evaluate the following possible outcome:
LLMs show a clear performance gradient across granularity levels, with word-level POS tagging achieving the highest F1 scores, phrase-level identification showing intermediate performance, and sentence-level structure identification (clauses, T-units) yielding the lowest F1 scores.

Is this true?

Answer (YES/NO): YES